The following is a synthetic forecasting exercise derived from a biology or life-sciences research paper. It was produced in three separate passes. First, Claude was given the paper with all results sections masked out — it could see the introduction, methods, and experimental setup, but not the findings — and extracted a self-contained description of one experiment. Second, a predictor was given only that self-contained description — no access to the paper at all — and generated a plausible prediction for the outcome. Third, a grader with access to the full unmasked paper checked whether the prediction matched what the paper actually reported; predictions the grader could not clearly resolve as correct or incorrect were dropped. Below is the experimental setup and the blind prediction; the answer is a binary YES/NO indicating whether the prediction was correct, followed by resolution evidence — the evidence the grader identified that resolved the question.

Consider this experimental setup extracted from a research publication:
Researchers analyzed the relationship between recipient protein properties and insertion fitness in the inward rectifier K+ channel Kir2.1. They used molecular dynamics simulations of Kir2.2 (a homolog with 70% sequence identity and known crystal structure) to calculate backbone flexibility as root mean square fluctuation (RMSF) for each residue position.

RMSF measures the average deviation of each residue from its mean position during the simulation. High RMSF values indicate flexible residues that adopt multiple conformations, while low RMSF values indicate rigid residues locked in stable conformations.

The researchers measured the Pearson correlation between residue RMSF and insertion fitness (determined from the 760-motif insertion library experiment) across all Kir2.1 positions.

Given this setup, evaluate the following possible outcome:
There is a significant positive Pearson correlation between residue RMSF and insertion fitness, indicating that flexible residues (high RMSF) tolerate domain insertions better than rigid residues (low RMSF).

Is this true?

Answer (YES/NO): YES